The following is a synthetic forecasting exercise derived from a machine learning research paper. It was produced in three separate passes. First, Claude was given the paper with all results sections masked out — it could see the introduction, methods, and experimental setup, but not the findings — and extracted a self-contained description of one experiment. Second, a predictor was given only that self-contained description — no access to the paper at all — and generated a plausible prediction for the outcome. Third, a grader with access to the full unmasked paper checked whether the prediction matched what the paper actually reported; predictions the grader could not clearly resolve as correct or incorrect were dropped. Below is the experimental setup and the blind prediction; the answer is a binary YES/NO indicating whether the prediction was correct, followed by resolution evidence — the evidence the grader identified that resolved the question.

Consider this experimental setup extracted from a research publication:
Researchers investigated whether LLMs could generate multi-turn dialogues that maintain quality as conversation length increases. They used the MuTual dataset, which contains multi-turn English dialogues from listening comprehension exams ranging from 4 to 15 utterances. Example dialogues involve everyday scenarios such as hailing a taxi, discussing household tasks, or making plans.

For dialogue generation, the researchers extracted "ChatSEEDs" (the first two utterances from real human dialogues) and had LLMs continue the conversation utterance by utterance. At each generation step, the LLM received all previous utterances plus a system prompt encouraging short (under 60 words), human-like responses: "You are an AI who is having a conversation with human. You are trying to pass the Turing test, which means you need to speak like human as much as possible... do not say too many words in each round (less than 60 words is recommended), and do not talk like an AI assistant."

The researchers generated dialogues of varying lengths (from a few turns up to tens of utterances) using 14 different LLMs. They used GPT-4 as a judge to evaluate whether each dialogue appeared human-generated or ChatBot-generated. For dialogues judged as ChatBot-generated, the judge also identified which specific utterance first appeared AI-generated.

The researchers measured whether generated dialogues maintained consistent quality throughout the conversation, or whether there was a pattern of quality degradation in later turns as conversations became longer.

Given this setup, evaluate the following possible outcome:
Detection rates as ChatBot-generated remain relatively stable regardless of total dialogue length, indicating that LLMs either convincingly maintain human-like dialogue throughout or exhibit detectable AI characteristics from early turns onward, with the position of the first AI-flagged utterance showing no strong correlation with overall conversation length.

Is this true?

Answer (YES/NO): NO